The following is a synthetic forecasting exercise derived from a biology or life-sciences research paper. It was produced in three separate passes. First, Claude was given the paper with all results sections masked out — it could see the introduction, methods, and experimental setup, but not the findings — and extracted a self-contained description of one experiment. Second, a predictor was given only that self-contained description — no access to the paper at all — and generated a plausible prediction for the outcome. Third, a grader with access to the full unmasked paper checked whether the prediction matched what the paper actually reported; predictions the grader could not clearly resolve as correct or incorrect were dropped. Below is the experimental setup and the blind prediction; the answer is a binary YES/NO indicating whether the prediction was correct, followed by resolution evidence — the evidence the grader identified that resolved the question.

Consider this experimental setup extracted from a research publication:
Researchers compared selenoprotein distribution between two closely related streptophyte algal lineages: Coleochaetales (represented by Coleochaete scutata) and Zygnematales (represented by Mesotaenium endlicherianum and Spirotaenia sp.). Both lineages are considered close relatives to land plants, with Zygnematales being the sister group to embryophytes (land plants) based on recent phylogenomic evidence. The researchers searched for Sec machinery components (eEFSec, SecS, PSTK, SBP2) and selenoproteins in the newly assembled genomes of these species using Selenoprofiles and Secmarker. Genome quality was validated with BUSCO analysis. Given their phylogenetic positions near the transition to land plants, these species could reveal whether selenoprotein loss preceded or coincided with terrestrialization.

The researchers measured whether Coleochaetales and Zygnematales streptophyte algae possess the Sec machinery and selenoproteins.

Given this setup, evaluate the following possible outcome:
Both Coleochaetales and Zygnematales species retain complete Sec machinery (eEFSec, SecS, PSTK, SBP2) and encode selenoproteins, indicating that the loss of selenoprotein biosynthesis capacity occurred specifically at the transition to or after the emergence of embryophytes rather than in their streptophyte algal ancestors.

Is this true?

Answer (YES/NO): YES